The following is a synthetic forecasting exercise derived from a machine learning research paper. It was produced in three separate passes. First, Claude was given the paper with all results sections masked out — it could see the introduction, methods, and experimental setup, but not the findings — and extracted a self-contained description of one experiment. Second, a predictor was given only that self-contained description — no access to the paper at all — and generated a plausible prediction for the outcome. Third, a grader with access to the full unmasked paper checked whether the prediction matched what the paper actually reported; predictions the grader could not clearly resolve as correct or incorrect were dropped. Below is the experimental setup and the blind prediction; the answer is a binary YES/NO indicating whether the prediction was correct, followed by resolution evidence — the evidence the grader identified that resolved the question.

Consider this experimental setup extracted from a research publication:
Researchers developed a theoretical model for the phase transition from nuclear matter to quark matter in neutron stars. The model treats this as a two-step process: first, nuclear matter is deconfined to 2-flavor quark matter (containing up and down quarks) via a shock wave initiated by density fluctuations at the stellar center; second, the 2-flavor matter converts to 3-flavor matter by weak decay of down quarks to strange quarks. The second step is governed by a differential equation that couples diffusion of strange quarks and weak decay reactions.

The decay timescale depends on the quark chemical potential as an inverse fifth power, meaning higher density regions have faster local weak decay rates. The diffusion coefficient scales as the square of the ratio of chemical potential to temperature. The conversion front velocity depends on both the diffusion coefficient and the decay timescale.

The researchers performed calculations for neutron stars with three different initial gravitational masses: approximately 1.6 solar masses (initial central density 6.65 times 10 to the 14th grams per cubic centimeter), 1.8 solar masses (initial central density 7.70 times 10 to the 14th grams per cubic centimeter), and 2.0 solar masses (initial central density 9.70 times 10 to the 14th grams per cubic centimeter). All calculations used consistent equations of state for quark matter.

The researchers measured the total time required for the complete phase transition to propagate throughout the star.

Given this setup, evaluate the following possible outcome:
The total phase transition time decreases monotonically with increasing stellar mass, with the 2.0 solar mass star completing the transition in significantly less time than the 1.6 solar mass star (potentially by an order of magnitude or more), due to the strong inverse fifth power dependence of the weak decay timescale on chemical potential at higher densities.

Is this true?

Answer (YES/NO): NO